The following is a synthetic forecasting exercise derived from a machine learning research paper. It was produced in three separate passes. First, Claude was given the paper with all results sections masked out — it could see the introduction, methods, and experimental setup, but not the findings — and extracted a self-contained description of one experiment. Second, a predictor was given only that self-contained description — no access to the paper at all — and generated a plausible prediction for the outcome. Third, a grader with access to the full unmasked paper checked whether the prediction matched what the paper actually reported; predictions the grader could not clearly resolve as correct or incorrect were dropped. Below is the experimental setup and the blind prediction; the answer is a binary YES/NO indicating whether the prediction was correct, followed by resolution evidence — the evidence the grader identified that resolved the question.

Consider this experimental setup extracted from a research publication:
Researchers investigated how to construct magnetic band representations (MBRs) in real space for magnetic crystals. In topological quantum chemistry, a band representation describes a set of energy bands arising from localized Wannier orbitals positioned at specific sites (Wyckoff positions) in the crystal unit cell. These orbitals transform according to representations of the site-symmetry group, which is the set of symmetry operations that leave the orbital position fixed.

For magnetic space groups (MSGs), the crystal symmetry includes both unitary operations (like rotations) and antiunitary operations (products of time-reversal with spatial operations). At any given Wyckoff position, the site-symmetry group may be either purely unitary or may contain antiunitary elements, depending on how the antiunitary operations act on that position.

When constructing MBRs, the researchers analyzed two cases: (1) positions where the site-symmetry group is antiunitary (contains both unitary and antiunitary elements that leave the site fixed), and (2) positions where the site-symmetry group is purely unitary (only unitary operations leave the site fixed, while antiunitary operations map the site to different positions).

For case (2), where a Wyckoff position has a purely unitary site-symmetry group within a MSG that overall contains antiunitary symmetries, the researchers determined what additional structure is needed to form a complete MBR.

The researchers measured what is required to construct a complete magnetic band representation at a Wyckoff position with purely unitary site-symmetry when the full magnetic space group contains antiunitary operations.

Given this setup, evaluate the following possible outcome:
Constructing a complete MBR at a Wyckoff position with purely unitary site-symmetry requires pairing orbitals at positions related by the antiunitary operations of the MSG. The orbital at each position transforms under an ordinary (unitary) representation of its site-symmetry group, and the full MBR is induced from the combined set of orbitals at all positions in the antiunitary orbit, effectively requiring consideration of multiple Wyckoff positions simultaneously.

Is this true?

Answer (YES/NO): YES